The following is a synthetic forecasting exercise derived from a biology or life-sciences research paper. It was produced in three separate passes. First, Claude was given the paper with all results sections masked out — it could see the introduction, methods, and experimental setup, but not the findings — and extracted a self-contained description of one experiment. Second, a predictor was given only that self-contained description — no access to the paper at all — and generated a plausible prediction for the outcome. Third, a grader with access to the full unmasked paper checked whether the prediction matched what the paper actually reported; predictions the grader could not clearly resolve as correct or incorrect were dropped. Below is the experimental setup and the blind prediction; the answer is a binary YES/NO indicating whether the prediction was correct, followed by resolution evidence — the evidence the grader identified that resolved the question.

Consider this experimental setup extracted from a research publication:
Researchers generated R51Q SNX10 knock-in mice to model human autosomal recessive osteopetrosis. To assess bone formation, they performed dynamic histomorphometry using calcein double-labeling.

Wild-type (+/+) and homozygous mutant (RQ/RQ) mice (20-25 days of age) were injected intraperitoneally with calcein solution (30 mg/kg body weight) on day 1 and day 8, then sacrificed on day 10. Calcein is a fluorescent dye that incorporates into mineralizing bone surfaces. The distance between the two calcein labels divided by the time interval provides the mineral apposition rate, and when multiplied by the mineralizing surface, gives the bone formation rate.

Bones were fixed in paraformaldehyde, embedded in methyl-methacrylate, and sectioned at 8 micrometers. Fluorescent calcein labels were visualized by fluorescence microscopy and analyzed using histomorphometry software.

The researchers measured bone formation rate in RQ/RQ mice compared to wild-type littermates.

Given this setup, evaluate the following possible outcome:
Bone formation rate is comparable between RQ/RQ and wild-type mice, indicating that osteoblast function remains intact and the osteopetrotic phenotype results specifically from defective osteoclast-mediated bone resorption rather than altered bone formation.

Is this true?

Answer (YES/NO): YES